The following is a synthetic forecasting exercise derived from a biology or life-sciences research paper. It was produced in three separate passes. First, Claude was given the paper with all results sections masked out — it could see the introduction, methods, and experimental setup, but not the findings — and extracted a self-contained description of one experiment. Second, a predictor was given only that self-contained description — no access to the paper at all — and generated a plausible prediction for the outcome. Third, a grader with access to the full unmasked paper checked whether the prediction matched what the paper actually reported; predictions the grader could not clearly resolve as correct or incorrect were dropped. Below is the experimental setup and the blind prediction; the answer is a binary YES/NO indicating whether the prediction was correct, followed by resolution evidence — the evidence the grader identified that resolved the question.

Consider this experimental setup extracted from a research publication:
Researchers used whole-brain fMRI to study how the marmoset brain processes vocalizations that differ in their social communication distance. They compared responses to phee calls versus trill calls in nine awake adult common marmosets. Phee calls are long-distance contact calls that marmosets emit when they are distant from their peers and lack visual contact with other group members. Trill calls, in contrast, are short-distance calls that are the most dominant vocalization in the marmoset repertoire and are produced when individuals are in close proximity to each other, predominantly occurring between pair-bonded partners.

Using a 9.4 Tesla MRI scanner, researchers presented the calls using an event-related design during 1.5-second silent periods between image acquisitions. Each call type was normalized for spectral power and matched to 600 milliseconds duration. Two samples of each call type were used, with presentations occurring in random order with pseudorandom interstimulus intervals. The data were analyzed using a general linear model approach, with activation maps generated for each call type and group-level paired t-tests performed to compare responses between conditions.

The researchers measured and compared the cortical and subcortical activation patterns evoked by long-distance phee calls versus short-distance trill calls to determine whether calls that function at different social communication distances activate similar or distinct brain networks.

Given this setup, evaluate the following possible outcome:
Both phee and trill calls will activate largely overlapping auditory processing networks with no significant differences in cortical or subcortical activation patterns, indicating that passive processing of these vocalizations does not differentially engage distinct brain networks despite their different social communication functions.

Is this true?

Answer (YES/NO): NO